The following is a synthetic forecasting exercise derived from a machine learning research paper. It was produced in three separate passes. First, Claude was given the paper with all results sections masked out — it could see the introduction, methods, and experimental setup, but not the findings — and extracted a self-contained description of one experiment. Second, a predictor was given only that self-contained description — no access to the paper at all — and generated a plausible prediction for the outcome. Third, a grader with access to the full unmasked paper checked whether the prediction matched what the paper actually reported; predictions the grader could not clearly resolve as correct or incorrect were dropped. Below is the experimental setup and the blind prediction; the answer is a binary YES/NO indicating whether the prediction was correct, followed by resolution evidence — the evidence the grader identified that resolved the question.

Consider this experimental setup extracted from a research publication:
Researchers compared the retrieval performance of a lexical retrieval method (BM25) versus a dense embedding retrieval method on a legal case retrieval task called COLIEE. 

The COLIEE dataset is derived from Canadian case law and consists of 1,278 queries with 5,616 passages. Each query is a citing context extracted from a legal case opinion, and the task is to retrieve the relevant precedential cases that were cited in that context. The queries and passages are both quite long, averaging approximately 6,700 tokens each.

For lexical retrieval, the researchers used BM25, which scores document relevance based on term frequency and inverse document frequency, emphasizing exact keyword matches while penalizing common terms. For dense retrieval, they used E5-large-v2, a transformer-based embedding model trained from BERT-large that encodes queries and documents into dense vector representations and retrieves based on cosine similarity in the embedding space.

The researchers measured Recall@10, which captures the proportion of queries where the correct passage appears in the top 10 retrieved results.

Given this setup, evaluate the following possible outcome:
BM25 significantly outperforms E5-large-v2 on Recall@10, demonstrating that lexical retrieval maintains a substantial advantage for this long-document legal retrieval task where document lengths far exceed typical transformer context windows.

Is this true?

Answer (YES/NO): NO